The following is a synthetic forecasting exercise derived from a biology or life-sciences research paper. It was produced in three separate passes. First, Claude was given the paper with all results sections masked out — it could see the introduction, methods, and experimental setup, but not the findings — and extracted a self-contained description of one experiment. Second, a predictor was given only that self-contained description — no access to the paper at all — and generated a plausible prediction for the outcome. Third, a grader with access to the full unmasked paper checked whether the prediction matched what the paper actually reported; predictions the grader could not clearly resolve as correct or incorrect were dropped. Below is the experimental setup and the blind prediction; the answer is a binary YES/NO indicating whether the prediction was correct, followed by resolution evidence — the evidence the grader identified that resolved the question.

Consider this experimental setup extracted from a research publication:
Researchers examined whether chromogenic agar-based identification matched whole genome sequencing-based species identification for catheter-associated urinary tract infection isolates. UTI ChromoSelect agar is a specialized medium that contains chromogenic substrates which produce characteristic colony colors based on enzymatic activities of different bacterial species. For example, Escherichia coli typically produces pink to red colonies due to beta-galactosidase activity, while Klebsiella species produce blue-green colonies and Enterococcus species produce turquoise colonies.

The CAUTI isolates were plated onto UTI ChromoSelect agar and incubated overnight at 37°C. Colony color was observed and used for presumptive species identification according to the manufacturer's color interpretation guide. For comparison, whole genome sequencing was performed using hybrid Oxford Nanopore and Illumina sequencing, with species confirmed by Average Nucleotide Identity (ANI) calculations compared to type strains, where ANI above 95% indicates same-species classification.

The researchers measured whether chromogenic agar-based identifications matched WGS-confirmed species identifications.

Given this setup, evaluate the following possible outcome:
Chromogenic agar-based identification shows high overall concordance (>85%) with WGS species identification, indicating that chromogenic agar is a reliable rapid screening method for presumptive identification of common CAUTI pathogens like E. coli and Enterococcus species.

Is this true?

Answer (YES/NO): NO